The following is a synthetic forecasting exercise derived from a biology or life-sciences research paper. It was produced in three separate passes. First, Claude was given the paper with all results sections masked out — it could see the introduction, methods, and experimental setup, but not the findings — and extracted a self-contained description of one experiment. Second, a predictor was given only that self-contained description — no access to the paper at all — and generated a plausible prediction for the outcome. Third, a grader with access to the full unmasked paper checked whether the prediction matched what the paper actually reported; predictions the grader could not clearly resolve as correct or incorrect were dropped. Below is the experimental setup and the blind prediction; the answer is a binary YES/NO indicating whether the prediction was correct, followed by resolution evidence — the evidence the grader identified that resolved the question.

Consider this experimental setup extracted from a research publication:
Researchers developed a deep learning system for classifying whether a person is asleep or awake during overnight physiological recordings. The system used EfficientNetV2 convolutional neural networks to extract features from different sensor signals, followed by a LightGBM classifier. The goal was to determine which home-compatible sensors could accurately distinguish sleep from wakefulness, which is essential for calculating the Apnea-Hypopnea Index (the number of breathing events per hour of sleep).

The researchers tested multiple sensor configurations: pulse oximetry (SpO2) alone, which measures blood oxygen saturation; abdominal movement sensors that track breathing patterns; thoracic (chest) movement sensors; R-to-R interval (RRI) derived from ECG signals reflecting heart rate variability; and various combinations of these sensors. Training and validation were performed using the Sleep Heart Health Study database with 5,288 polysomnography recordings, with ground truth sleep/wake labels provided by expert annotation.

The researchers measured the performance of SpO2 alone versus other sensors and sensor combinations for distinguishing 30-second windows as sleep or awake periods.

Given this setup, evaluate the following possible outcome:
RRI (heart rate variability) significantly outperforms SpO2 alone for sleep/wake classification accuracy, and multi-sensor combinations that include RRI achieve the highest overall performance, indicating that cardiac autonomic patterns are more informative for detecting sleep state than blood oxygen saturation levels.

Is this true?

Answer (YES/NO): NO